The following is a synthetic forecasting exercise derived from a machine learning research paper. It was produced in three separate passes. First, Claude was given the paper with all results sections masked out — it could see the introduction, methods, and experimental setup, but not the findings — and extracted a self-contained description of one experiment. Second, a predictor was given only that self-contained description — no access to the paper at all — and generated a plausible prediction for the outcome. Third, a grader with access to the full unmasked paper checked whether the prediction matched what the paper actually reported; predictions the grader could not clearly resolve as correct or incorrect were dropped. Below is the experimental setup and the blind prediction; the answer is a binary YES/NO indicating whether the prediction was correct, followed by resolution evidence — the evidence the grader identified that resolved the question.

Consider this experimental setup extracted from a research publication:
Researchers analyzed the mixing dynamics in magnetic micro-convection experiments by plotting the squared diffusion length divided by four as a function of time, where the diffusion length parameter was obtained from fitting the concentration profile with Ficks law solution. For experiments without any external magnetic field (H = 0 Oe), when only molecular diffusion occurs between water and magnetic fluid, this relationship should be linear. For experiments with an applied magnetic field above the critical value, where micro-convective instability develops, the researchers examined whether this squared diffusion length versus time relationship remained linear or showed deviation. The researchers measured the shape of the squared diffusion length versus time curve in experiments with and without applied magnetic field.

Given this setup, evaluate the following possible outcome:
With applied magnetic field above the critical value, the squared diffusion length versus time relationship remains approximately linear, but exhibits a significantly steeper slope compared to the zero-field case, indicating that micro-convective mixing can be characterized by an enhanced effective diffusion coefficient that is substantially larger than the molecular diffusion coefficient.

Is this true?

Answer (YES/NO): NO